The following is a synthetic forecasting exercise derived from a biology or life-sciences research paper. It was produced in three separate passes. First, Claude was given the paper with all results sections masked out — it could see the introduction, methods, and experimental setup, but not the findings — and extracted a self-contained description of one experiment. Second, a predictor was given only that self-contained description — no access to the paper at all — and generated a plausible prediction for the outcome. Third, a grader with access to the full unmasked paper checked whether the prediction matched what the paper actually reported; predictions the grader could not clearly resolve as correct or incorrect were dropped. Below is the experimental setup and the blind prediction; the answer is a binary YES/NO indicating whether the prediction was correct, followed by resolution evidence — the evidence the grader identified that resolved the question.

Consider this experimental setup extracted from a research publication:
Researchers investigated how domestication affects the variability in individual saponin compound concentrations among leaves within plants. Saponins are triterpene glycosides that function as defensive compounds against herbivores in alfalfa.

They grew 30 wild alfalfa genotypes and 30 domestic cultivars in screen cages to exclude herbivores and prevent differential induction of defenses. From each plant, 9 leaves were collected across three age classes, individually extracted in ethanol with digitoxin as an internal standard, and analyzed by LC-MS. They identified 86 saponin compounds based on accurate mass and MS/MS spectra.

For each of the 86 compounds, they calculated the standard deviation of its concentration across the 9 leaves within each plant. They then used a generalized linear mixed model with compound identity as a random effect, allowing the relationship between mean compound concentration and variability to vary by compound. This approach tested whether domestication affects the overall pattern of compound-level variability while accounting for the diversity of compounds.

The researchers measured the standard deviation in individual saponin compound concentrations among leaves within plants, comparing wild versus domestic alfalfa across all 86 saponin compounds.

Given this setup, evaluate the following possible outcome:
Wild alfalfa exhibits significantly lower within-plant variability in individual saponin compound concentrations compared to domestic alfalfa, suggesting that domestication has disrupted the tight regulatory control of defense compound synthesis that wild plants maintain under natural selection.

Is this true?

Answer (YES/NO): YES